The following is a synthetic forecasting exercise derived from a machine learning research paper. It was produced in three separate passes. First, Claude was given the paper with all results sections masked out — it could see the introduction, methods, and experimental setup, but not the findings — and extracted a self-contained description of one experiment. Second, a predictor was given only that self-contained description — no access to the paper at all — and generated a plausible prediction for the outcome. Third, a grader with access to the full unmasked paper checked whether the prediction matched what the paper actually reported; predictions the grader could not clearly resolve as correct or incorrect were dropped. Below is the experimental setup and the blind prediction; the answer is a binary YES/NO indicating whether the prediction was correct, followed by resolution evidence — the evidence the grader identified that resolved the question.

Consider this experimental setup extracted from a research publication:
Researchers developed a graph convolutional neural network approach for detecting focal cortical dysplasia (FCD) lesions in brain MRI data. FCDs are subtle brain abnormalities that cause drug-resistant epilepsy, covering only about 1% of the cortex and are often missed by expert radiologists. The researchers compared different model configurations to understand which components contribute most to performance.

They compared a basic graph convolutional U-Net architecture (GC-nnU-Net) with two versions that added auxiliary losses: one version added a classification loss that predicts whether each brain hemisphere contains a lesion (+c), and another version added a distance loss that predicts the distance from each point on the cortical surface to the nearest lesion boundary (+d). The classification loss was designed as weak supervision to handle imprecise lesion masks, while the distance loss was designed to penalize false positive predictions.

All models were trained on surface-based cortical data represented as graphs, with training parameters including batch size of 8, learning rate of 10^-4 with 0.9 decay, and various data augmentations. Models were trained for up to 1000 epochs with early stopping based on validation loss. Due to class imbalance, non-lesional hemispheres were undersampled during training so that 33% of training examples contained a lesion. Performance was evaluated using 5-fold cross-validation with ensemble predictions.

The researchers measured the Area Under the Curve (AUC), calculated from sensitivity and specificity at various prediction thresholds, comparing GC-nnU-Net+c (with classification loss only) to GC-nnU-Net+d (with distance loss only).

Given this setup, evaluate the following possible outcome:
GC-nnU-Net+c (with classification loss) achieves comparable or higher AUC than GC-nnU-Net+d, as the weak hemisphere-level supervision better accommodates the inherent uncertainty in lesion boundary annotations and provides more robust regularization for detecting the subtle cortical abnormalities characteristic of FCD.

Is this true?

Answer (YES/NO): YES